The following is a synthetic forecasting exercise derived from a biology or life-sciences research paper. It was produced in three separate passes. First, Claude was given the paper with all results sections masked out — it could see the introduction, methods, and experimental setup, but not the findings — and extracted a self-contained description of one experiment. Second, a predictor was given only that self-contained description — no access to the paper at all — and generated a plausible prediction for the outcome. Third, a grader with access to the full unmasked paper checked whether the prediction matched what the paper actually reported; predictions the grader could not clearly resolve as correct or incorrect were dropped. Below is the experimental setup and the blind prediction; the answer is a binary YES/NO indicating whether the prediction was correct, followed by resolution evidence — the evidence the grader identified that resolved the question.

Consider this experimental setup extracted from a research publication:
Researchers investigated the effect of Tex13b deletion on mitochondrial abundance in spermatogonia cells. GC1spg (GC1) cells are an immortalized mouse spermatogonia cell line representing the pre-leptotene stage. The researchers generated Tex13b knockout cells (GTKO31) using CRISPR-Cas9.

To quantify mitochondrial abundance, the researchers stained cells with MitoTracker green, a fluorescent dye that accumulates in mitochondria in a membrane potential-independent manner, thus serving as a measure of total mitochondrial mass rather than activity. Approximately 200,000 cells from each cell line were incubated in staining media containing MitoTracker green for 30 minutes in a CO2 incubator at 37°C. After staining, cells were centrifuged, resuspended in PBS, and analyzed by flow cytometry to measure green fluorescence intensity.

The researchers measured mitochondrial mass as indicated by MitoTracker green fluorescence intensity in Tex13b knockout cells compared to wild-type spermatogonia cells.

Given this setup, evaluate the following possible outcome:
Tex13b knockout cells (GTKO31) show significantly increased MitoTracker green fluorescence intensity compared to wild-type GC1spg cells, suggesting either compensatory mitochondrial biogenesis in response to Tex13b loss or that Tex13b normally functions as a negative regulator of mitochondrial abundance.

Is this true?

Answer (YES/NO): NO